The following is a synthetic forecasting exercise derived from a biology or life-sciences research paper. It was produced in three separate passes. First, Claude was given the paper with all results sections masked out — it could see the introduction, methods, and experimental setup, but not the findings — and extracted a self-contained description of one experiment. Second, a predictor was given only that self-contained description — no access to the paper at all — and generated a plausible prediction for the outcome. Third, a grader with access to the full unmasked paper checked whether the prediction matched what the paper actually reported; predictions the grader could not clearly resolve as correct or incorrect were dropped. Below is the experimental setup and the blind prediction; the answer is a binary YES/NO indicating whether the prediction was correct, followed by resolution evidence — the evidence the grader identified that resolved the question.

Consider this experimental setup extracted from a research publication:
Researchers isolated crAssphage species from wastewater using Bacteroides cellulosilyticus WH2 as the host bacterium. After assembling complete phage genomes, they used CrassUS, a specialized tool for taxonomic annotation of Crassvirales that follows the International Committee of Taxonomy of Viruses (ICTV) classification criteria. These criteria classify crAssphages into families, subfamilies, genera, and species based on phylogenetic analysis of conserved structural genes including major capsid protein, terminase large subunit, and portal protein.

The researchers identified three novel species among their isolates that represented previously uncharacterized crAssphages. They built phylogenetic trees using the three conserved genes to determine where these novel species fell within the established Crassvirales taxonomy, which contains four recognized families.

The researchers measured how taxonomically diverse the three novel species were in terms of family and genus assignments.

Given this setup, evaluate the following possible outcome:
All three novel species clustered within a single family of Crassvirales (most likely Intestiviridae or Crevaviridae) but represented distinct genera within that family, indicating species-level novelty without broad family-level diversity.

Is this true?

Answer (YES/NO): NO